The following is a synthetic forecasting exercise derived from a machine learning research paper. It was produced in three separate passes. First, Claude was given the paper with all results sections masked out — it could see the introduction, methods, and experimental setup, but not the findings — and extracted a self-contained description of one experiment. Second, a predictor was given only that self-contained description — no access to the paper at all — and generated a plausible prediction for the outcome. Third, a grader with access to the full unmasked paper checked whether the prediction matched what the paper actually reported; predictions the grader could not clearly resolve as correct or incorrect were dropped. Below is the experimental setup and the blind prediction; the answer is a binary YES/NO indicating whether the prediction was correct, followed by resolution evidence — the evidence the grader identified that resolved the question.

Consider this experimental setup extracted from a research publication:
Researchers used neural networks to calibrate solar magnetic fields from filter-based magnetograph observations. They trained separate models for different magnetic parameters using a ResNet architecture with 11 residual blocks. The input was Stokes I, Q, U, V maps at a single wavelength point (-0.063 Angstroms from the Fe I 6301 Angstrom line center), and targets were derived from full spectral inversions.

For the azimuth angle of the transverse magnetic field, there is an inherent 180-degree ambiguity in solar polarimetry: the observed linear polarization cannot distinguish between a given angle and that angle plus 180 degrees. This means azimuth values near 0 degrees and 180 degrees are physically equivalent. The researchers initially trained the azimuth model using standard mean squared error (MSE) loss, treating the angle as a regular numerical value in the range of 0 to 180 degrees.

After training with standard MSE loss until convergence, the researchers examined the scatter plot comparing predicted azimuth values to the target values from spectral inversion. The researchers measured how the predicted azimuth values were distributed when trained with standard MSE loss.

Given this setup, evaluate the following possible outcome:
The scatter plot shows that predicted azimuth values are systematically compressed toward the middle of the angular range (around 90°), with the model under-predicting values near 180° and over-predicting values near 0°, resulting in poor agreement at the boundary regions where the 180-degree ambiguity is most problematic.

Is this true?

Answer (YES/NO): NO